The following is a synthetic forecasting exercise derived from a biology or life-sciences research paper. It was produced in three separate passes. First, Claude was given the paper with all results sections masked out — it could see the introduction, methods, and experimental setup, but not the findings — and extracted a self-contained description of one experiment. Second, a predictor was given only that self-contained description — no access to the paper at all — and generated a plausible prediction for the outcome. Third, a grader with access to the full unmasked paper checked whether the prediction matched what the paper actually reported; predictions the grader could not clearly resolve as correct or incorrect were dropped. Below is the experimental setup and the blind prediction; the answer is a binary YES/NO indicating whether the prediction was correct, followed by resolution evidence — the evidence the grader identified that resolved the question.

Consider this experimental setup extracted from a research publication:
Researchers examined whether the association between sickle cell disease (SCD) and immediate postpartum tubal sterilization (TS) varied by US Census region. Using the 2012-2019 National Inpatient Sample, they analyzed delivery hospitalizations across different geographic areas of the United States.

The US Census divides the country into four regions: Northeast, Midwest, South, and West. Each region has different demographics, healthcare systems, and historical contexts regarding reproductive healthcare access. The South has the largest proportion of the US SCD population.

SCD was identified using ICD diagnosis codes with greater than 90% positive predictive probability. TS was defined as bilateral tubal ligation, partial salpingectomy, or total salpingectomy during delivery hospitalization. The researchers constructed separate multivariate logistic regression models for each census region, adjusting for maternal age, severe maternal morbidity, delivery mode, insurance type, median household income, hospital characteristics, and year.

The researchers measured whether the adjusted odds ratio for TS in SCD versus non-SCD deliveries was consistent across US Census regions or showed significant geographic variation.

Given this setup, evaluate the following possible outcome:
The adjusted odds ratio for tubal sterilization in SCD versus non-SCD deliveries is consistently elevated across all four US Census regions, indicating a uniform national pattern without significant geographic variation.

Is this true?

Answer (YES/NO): NO